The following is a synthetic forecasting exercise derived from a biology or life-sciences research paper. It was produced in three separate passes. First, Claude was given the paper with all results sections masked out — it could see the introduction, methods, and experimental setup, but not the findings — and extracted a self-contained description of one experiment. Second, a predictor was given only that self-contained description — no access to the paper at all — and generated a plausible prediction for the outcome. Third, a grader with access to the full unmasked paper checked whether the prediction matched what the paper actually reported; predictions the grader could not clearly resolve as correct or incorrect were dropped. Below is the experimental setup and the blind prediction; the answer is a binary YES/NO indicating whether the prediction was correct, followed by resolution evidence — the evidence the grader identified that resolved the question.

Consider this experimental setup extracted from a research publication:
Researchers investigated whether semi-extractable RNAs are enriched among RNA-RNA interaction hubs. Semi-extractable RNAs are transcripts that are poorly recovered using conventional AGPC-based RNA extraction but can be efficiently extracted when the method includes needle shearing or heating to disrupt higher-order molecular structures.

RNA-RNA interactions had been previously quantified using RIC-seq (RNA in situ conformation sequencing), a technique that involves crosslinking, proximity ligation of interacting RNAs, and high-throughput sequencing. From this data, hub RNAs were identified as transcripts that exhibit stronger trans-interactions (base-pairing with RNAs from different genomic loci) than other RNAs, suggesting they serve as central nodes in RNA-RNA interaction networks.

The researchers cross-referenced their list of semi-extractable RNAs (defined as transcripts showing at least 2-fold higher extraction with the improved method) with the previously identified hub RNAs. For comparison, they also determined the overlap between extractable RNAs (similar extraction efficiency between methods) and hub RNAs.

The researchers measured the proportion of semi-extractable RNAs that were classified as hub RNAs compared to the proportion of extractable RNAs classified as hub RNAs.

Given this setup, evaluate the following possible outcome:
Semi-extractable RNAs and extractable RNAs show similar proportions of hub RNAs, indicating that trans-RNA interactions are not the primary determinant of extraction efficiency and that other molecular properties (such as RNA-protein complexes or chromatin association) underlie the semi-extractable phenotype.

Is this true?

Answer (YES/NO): NO